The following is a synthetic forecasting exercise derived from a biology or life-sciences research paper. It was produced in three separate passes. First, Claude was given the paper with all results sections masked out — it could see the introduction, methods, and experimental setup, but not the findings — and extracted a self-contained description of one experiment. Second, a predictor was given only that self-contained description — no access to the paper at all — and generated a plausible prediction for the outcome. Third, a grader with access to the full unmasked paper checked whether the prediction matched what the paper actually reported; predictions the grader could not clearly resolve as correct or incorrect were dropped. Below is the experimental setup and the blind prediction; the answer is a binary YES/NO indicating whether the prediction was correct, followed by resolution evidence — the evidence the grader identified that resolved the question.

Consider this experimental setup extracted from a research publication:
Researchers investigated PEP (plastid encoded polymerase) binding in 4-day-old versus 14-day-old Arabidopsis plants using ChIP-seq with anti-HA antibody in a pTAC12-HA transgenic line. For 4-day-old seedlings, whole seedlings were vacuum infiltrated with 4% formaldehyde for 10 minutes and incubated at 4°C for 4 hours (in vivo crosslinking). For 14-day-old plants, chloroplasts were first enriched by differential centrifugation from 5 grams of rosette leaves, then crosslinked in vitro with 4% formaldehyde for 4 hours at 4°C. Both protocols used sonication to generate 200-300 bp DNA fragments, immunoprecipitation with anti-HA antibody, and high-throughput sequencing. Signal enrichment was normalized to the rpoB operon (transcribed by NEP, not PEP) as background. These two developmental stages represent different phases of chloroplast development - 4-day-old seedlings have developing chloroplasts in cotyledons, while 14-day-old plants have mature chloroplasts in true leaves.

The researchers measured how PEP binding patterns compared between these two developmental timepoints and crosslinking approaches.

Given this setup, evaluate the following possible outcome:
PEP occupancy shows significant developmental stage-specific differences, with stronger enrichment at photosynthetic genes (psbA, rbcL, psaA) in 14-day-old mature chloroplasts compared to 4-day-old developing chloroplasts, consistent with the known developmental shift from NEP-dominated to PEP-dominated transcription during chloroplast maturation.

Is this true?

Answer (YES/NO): NO